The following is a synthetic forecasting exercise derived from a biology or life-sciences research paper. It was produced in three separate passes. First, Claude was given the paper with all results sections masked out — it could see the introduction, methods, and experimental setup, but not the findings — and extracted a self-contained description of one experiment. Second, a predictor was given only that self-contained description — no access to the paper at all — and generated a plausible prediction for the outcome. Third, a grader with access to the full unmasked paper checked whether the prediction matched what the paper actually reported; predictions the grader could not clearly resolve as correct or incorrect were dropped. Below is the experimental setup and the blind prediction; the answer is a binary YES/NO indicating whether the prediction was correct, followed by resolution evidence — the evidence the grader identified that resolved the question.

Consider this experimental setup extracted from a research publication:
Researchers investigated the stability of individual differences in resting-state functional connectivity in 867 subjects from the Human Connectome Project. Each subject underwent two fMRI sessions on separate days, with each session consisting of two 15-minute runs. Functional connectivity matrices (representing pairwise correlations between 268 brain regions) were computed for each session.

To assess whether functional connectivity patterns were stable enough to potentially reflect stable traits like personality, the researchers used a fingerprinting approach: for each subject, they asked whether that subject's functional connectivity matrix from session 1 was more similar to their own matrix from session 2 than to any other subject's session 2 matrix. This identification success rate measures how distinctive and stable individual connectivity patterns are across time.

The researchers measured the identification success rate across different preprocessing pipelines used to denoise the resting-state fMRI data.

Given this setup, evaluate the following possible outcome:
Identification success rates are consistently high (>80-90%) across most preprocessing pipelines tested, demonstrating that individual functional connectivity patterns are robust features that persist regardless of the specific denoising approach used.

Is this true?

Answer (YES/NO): YES